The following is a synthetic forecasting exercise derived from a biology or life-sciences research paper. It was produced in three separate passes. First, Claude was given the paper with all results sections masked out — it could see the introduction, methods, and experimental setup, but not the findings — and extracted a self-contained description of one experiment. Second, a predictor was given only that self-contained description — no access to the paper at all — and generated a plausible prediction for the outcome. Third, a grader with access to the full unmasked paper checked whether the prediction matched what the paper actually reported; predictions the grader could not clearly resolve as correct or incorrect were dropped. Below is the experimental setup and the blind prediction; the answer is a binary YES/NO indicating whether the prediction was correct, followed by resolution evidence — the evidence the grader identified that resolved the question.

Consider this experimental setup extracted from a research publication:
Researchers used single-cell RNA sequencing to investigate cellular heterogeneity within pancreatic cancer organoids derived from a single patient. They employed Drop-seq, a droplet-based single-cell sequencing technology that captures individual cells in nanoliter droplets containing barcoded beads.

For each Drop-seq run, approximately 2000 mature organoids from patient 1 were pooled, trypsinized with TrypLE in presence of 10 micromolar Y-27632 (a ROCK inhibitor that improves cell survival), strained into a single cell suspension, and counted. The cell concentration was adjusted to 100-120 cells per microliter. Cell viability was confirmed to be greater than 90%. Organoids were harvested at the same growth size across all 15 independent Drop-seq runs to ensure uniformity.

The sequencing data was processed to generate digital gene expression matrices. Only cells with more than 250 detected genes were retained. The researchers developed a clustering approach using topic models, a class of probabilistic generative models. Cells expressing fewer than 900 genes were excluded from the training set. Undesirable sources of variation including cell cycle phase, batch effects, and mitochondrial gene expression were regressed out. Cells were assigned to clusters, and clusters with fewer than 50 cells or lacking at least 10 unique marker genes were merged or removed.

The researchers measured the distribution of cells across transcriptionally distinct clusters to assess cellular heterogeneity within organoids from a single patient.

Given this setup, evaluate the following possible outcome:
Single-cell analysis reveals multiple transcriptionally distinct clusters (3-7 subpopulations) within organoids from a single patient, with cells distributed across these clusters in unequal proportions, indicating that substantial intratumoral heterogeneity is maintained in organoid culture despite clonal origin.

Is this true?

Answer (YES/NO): NO